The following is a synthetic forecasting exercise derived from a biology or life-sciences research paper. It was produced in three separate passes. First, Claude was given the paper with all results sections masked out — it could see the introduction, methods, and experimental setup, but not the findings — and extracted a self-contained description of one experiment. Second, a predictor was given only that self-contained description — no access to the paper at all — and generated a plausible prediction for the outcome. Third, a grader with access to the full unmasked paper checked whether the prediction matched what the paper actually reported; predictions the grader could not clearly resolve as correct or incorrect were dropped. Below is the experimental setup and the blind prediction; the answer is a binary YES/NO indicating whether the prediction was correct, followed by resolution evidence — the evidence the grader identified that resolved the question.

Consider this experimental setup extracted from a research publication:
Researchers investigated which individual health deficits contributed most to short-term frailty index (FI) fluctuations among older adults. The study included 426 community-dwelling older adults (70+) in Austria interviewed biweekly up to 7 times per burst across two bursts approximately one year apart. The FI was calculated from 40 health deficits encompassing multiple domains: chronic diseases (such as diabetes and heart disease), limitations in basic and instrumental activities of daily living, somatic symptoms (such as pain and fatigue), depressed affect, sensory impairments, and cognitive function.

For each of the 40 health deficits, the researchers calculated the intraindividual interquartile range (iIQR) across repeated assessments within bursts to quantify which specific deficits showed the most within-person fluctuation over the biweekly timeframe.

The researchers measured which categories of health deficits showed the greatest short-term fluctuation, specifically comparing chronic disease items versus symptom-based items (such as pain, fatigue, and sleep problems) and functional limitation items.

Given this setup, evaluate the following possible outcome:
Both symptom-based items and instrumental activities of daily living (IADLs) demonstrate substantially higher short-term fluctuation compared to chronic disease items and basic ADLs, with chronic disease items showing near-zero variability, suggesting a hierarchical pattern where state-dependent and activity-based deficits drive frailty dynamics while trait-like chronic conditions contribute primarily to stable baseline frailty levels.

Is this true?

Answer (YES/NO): NO